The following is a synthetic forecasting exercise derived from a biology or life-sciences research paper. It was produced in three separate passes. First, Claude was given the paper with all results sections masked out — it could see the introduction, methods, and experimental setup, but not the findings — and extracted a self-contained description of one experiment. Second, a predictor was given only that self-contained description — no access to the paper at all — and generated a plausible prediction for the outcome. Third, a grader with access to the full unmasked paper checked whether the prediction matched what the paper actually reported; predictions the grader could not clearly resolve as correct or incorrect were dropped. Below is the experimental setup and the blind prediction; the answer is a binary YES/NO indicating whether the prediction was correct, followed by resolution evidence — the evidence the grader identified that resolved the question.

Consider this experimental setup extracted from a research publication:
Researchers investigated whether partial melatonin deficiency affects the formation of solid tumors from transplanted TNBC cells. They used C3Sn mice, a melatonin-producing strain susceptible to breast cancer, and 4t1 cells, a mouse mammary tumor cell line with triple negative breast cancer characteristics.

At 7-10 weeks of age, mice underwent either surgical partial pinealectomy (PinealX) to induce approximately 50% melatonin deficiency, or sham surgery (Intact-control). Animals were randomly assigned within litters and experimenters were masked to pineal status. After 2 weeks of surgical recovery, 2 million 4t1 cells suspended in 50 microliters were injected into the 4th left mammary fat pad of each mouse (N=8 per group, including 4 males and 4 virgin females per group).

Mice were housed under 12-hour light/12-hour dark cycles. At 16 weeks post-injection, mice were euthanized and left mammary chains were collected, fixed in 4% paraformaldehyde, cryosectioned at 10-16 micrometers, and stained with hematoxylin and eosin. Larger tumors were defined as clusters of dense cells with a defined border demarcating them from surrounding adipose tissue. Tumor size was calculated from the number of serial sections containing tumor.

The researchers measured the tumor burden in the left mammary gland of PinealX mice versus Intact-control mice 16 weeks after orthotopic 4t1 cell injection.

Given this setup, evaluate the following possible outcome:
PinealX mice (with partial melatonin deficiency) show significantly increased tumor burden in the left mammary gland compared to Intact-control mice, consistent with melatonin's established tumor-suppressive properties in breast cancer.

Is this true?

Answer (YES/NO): NO